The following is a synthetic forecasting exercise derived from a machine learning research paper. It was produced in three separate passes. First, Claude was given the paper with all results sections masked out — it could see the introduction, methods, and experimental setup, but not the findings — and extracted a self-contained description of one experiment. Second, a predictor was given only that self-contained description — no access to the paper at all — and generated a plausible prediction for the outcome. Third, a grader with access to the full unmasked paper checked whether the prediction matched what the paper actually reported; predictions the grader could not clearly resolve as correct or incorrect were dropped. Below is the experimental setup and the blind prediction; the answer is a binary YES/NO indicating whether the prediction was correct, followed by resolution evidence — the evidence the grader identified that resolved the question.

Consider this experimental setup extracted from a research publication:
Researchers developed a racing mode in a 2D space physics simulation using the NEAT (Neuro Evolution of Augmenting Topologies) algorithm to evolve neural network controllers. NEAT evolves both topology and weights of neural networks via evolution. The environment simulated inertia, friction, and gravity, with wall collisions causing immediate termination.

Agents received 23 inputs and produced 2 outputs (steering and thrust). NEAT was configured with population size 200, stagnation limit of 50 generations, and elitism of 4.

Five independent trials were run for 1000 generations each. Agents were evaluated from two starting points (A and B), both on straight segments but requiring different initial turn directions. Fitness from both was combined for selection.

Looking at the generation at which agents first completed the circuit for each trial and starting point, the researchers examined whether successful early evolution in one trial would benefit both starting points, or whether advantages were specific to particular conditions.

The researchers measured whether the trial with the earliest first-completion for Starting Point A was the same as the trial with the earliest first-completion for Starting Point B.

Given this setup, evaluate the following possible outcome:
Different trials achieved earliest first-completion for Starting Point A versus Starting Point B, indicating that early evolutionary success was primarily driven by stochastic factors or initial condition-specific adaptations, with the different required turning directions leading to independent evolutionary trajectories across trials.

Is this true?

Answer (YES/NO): NO